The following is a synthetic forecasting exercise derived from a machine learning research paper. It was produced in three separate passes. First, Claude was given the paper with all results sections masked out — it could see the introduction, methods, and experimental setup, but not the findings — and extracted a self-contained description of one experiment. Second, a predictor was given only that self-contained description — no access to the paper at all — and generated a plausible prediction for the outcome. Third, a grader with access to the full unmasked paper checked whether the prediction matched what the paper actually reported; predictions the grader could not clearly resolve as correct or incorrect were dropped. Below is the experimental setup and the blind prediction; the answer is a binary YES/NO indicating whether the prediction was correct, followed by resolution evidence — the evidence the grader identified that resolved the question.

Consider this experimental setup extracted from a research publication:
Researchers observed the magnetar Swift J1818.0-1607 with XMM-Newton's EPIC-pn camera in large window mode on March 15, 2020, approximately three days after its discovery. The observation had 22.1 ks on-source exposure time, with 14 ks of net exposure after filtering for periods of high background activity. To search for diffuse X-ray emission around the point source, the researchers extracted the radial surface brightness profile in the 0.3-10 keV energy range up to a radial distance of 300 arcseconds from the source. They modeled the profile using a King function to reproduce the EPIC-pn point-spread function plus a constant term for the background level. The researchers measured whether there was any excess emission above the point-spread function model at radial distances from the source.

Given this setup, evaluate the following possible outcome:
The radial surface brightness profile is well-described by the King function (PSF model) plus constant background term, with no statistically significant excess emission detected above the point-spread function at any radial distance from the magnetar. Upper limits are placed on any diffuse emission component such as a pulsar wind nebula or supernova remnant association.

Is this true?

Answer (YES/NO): NO